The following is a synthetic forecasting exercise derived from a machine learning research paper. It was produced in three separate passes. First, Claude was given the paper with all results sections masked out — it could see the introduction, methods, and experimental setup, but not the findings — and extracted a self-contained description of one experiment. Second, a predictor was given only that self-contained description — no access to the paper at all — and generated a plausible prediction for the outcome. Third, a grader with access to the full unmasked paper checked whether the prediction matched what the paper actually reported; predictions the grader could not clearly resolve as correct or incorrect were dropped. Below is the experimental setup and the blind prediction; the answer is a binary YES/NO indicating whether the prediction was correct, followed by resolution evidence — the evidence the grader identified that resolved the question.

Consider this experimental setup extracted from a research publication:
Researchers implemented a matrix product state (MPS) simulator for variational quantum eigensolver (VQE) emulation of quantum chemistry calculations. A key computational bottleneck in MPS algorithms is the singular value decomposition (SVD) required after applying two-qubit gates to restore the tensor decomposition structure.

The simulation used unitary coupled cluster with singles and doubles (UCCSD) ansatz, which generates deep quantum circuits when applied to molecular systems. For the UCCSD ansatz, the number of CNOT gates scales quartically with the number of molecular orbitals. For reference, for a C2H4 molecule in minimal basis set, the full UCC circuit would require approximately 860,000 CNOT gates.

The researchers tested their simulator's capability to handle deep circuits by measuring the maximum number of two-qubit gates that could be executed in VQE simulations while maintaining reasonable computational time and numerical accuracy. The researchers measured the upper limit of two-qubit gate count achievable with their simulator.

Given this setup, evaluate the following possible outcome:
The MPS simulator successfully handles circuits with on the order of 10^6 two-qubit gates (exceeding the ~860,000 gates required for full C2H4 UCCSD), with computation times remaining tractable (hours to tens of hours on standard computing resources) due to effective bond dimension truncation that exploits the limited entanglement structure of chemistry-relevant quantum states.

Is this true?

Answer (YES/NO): NO